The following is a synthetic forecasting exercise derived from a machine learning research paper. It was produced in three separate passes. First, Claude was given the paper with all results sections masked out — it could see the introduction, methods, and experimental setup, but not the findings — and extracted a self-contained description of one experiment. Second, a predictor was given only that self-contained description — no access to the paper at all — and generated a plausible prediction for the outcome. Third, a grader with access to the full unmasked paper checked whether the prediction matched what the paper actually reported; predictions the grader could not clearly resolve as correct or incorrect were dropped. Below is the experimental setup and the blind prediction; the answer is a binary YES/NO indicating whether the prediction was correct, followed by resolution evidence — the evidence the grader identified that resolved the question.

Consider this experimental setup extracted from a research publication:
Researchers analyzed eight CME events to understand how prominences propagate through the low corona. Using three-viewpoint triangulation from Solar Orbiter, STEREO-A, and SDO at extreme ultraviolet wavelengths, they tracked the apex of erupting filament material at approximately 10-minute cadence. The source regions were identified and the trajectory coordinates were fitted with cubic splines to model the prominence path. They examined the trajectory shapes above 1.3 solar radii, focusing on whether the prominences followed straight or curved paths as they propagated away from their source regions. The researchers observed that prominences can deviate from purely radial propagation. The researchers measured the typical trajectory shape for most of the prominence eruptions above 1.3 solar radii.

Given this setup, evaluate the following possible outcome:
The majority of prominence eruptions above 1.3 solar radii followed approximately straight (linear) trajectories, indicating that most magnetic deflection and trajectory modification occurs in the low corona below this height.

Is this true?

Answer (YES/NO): NO